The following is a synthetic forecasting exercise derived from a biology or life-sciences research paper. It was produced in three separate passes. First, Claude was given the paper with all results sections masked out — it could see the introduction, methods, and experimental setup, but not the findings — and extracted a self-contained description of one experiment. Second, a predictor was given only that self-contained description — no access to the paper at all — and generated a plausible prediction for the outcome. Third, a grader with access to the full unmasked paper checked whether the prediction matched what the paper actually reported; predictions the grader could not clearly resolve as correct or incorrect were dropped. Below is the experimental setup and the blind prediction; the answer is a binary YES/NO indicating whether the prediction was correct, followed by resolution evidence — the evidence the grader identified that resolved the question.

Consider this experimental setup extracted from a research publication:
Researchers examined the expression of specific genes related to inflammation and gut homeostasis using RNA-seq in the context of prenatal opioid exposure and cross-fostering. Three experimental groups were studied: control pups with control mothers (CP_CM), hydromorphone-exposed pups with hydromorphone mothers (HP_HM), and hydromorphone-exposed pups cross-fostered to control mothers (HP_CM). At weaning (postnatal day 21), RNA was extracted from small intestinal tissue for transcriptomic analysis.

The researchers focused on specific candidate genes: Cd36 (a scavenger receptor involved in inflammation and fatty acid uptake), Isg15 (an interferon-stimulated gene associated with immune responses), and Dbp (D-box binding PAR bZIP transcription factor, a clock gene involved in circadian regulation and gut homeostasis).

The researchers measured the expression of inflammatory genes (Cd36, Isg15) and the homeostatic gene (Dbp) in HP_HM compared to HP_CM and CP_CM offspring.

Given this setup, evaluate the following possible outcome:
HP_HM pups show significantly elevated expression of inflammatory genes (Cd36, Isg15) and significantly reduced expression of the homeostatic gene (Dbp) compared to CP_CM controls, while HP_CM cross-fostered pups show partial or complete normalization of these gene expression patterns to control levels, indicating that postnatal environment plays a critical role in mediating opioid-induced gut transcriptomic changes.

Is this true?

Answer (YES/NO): YES